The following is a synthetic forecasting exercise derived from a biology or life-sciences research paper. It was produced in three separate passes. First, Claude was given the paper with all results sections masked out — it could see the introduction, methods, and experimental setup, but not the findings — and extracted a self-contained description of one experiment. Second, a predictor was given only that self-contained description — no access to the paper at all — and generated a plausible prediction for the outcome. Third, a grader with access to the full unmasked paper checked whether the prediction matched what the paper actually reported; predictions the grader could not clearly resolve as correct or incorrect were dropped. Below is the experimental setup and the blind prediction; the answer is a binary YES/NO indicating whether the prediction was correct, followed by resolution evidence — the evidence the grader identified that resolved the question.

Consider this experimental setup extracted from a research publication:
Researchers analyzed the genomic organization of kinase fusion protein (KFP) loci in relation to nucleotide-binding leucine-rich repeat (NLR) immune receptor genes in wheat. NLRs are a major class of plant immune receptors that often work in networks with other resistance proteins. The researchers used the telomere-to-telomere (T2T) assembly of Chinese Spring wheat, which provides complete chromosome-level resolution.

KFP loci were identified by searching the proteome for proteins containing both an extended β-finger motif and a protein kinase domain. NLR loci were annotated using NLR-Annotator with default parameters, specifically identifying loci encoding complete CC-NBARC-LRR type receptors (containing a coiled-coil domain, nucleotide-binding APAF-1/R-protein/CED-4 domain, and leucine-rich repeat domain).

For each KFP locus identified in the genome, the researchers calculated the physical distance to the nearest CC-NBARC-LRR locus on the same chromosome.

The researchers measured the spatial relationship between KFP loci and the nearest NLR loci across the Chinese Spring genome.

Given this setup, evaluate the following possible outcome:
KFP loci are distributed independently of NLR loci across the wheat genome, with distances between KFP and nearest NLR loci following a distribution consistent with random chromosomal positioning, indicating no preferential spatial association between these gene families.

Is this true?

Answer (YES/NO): NO